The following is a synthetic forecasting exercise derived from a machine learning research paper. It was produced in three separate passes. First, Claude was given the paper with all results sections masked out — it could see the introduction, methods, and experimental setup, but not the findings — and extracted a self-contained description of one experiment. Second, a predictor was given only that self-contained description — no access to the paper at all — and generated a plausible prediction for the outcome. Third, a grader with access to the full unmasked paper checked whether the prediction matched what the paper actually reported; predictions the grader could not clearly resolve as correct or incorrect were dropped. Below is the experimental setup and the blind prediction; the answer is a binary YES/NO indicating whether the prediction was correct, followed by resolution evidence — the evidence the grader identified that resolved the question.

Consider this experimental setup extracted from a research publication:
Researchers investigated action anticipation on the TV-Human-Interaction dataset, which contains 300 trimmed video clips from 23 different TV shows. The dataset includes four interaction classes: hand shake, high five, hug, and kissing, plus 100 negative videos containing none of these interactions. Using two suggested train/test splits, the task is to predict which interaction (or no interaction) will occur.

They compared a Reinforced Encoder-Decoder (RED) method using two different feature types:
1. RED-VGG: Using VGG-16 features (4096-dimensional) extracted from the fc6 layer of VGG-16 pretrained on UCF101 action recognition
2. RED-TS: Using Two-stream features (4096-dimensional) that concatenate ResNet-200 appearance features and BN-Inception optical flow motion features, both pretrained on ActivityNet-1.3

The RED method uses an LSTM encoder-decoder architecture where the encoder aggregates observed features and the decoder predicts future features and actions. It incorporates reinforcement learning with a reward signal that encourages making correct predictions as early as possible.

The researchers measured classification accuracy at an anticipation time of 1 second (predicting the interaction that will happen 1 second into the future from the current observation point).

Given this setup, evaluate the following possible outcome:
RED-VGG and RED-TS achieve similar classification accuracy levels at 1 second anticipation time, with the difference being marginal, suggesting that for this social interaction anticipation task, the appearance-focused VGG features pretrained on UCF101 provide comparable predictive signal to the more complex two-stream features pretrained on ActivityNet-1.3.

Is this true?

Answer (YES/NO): NO